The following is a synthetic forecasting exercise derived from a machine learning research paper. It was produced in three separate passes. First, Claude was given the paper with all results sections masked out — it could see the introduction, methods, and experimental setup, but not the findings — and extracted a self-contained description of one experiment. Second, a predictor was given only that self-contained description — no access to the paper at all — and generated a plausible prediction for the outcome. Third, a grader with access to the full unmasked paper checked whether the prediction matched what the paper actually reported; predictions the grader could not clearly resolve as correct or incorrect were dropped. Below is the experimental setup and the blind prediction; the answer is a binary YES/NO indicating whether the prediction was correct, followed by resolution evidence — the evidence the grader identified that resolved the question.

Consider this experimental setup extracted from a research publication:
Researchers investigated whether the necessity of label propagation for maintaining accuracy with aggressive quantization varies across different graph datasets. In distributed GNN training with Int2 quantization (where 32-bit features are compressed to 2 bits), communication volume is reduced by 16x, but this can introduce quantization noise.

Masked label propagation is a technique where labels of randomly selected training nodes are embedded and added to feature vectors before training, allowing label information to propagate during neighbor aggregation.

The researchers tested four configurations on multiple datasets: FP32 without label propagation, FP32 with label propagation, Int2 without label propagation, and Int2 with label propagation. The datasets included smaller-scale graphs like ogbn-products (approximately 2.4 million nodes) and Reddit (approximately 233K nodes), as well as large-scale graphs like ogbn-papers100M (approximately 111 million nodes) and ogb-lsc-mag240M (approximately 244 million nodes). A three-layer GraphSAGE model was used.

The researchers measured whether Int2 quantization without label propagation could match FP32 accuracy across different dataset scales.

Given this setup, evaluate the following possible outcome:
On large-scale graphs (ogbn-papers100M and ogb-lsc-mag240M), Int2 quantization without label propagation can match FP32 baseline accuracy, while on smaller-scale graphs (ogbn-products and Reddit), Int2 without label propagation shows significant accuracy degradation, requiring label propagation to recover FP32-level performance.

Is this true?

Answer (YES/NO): NO